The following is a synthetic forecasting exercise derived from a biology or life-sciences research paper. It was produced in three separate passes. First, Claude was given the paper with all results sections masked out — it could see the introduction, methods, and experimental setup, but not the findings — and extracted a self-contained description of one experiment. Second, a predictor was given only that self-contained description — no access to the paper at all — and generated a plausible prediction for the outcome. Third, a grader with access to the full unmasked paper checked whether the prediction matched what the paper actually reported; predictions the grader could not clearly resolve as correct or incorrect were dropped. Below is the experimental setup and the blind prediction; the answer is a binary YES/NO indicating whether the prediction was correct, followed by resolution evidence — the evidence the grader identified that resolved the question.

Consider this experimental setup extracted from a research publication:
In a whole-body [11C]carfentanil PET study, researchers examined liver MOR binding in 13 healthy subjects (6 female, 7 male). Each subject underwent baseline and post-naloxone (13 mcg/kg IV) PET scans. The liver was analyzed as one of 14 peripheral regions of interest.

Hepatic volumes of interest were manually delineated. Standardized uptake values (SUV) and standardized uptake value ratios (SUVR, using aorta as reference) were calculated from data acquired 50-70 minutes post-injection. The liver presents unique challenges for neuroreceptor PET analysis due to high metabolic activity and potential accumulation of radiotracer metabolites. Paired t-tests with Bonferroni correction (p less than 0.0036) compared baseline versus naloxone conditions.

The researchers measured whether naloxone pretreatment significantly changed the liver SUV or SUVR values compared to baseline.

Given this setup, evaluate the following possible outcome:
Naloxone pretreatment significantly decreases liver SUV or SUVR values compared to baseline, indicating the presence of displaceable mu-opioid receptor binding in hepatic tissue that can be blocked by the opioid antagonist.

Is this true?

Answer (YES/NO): NO